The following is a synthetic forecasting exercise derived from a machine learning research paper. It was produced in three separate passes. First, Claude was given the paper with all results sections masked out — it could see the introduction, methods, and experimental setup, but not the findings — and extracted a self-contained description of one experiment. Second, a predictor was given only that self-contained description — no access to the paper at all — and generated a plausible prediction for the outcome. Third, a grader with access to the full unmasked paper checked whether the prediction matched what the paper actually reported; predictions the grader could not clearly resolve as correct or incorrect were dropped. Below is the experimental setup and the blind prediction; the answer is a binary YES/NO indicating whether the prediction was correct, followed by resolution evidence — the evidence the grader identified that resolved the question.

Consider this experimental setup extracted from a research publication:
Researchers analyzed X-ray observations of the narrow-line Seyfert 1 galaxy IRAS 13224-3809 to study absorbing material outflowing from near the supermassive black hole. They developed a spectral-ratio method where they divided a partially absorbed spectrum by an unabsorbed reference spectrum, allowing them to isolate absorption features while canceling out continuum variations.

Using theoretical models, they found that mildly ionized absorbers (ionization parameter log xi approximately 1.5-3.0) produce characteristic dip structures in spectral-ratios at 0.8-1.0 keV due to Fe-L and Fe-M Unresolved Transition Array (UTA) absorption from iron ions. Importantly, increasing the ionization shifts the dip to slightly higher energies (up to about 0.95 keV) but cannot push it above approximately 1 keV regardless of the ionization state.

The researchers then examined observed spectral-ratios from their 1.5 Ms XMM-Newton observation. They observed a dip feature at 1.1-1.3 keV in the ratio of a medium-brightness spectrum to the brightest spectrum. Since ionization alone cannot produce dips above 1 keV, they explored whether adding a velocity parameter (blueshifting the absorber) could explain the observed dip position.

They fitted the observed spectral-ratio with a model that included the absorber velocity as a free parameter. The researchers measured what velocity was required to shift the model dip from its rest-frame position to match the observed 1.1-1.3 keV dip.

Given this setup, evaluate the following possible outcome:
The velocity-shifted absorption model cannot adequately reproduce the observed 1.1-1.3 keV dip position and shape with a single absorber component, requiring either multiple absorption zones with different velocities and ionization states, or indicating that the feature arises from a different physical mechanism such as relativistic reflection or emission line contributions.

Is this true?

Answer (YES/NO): NO